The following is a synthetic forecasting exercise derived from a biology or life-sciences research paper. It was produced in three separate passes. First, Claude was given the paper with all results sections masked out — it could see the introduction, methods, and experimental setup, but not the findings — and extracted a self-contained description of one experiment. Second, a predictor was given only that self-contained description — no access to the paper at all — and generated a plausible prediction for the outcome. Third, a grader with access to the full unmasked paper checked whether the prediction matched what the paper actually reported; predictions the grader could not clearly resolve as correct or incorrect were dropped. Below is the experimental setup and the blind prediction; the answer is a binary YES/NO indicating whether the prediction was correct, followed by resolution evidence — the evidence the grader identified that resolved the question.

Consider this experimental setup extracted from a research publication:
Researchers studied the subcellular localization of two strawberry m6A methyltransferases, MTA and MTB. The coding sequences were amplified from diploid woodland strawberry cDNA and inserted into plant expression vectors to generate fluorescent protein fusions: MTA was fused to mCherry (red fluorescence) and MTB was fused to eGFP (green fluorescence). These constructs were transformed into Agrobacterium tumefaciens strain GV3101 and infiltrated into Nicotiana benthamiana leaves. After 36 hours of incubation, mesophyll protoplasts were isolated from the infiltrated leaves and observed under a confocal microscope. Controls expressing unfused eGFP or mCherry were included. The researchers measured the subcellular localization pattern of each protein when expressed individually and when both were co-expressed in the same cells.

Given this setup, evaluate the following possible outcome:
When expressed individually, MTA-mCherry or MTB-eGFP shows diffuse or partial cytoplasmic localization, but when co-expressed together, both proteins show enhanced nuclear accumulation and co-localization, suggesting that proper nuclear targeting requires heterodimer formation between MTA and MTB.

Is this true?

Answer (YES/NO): NO